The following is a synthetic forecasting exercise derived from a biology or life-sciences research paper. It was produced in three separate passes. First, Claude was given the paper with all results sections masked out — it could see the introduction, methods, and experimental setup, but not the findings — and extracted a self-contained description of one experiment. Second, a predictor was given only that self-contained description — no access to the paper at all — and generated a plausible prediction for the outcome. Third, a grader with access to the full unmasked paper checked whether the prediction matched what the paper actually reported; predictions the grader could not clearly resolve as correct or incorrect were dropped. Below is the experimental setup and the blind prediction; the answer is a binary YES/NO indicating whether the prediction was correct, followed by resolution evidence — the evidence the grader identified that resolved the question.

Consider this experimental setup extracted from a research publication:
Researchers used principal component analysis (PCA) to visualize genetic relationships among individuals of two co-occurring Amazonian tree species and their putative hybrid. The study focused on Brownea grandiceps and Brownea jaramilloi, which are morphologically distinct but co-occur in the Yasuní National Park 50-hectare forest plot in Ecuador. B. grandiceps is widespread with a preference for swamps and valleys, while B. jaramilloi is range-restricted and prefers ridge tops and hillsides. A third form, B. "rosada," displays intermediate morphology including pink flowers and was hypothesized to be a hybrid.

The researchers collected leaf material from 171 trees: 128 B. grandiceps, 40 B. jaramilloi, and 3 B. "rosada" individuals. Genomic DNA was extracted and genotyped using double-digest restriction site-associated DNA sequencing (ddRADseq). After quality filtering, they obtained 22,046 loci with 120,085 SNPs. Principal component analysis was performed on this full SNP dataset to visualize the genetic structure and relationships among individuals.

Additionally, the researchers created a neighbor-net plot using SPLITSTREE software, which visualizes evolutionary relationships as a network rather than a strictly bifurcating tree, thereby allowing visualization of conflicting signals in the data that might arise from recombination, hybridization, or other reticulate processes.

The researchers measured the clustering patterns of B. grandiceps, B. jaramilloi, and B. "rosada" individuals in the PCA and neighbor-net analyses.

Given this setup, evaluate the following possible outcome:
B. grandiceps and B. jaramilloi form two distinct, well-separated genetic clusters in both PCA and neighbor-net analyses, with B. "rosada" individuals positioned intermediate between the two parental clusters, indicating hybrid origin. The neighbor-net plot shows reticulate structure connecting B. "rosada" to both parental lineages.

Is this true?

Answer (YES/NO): NO